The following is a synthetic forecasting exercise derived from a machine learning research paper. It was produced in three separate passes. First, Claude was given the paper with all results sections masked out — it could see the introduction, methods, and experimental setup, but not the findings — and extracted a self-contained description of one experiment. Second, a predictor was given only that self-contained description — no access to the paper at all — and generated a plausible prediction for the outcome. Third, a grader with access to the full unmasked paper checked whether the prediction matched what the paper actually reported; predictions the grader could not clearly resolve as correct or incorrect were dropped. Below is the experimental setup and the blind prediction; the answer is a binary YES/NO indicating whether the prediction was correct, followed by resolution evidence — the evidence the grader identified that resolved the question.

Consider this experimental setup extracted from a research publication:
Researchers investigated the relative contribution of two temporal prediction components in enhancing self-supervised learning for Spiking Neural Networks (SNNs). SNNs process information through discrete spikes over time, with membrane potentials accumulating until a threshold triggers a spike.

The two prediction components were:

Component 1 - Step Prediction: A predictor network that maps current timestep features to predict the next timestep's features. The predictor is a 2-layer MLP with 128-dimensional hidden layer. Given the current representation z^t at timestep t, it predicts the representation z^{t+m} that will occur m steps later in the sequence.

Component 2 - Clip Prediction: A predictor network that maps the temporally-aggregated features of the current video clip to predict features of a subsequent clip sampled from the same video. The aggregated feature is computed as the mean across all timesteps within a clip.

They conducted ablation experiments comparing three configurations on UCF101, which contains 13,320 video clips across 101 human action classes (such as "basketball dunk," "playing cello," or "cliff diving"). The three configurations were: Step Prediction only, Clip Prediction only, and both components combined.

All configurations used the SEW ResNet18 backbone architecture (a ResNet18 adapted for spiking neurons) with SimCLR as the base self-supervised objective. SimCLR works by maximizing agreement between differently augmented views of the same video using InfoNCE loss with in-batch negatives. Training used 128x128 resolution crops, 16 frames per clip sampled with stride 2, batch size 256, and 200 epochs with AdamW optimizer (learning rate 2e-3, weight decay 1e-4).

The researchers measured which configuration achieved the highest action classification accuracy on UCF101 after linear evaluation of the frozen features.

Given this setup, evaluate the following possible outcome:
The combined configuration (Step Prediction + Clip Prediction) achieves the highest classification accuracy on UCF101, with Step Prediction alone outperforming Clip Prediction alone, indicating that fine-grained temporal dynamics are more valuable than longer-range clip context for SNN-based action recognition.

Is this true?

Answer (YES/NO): NO